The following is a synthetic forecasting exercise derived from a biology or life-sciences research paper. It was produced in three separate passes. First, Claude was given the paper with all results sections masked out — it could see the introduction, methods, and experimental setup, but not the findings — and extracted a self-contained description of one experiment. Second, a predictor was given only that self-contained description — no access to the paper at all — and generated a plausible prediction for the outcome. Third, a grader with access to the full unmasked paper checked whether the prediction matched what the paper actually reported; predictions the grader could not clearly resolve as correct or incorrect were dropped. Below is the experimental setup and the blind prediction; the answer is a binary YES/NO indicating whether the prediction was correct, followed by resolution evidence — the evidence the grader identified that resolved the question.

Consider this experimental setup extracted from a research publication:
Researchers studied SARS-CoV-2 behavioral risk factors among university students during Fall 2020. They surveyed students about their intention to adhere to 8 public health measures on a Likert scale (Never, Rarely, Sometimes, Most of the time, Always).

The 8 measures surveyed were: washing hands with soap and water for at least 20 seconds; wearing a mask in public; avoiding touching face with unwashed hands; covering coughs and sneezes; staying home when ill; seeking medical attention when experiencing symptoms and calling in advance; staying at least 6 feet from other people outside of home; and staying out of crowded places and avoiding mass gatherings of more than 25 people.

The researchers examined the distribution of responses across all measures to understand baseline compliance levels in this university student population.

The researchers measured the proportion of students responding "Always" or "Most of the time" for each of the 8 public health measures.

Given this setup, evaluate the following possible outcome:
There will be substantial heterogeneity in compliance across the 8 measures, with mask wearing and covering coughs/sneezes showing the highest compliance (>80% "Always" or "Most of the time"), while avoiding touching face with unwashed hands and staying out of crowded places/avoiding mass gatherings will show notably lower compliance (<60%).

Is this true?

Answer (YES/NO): NO